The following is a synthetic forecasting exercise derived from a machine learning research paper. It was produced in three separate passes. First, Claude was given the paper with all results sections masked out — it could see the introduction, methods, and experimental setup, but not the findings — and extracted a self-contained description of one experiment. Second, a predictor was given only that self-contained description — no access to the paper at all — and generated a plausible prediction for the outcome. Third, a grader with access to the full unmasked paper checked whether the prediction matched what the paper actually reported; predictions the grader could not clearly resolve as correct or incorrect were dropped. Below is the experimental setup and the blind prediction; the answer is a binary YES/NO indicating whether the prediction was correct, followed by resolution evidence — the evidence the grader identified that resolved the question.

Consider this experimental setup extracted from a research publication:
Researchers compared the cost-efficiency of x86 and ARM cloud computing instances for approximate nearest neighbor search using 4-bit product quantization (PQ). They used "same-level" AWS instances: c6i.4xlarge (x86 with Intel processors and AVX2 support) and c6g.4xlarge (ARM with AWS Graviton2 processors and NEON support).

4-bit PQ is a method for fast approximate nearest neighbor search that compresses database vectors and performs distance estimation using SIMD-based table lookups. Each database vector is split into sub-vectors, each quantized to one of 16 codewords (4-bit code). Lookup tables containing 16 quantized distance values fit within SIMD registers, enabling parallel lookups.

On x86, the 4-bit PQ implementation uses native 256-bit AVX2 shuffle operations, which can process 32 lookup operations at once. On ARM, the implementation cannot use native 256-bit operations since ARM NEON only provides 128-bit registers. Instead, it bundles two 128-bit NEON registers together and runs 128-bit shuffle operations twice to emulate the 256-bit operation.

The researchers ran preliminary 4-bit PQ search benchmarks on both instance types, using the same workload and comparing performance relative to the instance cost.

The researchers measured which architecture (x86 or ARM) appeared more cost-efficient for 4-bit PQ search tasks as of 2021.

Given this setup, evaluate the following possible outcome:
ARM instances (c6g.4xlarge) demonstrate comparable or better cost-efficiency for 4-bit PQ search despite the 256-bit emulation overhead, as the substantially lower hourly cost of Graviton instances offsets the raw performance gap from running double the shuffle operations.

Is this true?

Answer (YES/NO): NO